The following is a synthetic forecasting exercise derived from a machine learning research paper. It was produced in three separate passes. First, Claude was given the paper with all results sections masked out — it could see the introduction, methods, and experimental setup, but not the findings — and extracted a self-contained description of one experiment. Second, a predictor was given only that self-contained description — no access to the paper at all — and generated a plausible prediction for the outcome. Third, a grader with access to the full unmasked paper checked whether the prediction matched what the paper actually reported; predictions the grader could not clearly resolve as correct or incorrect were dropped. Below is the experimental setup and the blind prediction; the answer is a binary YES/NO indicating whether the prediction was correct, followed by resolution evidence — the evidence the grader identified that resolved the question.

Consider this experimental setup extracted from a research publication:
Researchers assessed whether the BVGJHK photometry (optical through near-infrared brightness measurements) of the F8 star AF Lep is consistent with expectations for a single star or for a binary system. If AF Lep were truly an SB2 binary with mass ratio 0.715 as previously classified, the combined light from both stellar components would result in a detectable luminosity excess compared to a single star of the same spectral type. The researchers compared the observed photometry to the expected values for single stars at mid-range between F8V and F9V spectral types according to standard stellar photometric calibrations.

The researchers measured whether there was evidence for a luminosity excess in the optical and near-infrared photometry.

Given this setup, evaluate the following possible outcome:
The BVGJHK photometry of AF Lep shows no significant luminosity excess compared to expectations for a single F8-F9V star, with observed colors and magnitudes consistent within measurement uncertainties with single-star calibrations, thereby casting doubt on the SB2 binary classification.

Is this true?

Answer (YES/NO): YES